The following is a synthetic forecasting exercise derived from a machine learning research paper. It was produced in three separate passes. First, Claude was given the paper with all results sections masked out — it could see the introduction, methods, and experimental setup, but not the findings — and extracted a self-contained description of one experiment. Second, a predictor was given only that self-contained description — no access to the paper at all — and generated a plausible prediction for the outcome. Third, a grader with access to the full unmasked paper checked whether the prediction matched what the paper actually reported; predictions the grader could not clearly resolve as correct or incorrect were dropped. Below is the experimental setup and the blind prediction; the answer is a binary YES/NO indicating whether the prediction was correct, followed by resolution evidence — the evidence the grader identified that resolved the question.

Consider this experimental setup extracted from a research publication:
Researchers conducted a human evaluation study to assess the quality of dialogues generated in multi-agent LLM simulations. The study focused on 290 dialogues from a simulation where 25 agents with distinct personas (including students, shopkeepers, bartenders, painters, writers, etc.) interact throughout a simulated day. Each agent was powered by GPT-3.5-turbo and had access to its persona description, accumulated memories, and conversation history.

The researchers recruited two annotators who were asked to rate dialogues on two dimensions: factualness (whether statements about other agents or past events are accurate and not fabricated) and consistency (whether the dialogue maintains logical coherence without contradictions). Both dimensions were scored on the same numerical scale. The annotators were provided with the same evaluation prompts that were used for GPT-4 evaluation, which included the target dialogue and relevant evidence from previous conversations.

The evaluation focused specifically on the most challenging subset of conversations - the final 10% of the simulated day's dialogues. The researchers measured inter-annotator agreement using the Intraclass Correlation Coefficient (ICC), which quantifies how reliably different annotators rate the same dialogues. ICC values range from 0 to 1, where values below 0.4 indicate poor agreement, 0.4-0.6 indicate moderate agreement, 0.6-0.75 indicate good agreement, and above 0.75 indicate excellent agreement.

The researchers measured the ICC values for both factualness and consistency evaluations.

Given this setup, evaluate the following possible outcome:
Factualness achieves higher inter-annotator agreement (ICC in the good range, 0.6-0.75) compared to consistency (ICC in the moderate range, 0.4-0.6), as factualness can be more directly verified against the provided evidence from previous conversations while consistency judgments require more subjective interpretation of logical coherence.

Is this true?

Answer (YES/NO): NO